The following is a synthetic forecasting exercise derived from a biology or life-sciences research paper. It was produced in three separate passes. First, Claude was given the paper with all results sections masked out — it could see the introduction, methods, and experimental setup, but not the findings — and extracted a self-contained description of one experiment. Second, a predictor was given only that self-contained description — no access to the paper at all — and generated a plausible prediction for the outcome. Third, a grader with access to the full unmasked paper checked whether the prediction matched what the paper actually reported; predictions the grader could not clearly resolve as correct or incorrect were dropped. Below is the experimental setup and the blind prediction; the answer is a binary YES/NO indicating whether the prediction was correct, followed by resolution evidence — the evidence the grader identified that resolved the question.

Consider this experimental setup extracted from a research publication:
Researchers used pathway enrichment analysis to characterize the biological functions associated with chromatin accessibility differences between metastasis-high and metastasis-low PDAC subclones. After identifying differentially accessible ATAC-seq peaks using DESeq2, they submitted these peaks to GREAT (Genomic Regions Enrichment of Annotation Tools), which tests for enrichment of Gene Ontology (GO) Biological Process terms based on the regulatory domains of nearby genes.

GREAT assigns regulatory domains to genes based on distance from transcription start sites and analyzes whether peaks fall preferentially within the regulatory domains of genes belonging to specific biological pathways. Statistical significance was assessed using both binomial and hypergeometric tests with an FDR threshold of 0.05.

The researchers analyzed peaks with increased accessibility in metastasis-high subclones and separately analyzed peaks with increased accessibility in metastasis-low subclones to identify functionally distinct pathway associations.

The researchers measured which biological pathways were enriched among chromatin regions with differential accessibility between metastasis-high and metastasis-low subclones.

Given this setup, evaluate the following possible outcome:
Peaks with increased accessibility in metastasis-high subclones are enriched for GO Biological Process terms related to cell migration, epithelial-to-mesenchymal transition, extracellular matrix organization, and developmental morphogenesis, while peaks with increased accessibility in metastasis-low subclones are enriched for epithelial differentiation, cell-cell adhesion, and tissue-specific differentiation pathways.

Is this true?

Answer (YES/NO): NO